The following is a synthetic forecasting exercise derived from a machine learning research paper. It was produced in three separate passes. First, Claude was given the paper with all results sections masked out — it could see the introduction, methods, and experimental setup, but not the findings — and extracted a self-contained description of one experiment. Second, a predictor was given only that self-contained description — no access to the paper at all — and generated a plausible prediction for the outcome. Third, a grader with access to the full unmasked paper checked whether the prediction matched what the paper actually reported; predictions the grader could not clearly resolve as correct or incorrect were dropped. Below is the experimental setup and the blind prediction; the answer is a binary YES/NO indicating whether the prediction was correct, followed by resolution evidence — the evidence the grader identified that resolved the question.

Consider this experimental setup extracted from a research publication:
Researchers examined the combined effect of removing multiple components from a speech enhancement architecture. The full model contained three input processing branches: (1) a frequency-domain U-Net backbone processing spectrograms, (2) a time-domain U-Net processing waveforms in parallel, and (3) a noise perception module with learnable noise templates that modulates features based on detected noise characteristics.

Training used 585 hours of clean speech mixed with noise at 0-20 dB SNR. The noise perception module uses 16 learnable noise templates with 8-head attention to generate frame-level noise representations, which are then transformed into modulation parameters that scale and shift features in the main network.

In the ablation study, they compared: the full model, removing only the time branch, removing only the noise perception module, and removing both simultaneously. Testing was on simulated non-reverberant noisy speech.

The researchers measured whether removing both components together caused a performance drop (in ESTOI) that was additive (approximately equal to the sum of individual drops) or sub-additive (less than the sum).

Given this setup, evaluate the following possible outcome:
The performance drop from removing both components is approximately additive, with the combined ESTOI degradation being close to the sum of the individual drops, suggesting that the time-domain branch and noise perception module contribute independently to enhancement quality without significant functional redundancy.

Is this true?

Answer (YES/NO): NO